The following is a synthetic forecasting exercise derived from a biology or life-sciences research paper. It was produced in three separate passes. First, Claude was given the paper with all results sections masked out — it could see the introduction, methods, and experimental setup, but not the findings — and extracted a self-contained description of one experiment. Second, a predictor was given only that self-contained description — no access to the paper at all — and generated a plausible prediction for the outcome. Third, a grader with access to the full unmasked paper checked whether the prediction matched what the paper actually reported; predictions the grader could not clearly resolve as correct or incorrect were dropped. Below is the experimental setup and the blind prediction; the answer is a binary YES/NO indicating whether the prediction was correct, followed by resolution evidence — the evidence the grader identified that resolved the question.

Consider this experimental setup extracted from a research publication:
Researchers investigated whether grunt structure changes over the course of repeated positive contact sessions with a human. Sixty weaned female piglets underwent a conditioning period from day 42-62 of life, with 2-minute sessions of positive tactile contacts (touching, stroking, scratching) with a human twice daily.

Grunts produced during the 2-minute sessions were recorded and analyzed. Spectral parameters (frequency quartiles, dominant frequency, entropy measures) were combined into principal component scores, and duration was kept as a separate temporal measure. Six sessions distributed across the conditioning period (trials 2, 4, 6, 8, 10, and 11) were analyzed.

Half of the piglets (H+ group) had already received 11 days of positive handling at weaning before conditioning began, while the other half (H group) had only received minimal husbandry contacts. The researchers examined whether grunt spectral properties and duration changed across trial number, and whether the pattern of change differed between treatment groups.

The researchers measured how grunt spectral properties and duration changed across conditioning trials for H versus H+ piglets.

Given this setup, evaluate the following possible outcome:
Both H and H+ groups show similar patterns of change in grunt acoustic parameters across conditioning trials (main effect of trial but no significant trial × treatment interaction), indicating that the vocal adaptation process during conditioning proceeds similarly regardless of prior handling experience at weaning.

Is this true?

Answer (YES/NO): YES